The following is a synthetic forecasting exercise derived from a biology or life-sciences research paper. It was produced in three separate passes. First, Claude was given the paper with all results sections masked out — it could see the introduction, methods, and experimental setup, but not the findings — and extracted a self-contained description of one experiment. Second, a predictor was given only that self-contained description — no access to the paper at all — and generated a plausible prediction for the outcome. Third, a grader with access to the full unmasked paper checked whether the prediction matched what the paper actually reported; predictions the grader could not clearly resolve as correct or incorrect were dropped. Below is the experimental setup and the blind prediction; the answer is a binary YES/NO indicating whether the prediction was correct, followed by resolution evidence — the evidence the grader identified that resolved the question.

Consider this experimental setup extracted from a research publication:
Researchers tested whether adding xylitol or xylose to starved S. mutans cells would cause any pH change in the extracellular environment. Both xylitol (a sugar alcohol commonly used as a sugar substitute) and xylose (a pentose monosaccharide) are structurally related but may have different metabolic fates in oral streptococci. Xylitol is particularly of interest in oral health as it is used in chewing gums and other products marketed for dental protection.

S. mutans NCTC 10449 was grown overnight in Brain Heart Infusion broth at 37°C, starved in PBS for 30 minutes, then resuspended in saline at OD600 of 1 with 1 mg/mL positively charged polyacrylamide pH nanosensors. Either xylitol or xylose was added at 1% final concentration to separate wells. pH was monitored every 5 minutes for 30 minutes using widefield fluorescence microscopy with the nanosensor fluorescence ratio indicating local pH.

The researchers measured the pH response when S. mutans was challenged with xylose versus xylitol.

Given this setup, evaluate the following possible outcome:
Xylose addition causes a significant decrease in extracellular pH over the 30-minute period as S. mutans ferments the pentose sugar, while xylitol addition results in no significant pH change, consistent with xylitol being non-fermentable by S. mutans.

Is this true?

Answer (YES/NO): NO